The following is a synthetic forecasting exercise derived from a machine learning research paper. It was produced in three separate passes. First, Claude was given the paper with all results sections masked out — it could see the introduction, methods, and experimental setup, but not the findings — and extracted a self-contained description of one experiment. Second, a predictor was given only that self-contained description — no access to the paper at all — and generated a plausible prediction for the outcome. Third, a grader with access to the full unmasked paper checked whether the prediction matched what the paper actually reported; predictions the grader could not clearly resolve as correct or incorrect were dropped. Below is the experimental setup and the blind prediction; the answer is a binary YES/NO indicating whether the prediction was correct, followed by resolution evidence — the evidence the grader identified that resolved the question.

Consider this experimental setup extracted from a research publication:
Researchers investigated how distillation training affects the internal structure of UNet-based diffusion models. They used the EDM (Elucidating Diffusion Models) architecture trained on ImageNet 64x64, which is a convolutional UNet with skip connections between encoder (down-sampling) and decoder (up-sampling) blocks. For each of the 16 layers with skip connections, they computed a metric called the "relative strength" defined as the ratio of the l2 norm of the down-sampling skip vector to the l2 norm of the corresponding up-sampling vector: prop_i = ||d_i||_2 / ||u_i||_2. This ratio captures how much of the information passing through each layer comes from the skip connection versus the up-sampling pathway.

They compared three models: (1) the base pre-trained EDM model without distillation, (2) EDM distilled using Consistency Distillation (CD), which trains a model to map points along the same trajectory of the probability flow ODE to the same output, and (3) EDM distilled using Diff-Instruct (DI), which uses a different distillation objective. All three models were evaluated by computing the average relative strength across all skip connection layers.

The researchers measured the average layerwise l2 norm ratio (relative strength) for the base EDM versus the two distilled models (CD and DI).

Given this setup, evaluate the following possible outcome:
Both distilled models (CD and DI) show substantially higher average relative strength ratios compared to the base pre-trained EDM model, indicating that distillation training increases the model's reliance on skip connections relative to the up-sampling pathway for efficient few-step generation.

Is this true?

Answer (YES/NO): NO